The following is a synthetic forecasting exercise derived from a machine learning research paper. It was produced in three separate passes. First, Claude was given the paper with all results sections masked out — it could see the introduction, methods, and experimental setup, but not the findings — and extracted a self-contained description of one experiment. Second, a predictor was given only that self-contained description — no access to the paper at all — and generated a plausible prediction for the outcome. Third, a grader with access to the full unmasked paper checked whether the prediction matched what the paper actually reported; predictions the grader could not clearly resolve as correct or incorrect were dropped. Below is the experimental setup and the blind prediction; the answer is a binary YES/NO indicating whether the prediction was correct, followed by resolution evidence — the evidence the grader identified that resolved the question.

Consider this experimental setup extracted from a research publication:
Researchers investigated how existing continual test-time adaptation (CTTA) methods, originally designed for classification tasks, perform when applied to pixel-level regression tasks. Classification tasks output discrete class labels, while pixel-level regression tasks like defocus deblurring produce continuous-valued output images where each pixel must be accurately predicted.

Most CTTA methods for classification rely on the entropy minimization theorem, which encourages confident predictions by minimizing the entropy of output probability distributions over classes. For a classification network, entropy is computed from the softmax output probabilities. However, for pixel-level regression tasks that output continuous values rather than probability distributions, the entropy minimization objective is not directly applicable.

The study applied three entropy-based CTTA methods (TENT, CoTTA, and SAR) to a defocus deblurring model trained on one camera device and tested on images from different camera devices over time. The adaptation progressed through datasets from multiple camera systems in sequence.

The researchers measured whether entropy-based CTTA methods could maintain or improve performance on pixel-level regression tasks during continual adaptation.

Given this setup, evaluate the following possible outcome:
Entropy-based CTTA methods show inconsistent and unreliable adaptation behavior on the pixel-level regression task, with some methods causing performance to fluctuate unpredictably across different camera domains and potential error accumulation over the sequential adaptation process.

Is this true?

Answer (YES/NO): YES